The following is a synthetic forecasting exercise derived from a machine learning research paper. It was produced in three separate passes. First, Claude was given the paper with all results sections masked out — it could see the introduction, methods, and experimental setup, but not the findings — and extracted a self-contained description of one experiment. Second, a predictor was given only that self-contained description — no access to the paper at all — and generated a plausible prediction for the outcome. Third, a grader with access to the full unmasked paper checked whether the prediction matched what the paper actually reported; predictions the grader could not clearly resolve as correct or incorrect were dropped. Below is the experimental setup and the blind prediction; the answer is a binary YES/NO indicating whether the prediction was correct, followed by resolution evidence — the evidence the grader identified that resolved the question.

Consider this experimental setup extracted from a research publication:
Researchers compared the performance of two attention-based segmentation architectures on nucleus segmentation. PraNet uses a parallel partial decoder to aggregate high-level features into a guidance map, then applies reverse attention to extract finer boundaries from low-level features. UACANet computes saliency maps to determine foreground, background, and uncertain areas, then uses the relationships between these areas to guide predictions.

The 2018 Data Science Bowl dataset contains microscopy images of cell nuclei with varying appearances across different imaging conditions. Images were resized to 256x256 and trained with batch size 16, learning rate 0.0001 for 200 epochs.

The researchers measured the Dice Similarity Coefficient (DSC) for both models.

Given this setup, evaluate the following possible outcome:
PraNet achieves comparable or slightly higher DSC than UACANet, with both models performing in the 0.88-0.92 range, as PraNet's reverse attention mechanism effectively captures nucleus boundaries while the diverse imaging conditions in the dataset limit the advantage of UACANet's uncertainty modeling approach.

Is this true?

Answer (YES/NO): NO